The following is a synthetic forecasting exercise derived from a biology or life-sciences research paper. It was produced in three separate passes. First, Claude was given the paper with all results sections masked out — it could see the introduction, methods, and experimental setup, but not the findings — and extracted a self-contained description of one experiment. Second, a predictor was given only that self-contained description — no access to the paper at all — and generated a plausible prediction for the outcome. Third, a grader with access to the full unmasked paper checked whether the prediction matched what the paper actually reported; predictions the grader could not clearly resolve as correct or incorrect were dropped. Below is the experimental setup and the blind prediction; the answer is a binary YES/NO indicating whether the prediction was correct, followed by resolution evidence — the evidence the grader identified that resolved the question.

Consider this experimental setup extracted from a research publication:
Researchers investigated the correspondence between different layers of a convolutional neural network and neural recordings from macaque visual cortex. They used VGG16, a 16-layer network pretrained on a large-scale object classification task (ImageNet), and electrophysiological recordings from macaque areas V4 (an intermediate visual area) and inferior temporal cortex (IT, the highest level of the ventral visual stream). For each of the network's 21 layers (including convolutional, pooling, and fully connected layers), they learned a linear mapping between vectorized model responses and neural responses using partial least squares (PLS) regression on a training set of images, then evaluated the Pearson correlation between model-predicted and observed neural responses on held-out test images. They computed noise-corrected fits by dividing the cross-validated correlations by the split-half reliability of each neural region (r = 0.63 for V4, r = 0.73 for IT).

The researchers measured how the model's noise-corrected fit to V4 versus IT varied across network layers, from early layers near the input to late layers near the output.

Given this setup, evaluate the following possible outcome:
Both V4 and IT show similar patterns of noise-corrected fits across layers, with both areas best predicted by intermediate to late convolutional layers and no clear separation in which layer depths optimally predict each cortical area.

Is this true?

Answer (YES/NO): NO